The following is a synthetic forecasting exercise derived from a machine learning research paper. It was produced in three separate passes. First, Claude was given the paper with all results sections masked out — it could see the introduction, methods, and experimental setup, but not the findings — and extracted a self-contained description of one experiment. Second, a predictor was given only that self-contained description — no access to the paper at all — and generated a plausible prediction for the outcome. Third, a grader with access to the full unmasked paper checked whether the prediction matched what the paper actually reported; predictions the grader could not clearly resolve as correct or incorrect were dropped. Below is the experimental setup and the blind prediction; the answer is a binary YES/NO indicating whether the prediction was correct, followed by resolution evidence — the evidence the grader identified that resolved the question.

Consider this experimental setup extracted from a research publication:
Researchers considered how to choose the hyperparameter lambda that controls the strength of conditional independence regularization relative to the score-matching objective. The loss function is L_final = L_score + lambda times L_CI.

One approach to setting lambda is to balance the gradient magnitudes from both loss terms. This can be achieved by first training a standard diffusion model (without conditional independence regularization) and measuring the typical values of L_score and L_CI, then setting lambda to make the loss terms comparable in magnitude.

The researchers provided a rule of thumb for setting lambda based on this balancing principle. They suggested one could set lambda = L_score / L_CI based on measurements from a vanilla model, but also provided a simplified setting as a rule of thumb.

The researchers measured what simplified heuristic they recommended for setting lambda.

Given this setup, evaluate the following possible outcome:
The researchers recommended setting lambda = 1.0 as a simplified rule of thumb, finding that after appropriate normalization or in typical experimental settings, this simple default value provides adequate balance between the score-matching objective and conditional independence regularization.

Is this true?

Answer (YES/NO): NO